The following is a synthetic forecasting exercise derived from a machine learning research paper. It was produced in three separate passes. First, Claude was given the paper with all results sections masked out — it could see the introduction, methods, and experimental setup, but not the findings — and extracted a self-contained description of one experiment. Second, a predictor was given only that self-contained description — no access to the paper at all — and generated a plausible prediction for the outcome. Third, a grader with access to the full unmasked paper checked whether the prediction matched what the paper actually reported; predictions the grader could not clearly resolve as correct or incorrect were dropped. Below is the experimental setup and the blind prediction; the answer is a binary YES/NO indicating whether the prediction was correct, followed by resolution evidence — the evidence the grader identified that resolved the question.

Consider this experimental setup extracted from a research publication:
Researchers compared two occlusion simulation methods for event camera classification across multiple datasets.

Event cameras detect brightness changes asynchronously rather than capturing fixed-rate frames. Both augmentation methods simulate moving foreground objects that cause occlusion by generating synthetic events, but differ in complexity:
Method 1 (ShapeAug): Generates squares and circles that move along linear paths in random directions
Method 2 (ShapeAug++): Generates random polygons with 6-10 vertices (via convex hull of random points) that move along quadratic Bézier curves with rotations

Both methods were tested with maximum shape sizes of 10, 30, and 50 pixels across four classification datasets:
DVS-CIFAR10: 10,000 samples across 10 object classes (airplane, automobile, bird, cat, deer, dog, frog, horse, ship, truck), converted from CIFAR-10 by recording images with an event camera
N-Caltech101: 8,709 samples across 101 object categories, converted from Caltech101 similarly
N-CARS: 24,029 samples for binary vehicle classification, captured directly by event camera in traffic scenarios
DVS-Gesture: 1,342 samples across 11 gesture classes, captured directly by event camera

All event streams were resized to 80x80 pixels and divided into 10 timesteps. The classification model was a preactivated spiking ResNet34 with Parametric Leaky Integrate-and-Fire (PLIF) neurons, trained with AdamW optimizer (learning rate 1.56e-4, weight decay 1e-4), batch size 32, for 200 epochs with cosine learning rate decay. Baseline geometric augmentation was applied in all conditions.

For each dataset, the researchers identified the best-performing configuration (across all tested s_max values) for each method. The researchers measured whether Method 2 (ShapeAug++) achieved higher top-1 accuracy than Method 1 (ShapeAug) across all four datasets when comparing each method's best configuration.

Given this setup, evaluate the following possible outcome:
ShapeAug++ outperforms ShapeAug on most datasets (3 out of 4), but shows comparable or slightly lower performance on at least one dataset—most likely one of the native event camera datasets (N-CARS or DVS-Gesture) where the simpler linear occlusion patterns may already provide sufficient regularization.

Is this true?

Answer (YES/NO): NO